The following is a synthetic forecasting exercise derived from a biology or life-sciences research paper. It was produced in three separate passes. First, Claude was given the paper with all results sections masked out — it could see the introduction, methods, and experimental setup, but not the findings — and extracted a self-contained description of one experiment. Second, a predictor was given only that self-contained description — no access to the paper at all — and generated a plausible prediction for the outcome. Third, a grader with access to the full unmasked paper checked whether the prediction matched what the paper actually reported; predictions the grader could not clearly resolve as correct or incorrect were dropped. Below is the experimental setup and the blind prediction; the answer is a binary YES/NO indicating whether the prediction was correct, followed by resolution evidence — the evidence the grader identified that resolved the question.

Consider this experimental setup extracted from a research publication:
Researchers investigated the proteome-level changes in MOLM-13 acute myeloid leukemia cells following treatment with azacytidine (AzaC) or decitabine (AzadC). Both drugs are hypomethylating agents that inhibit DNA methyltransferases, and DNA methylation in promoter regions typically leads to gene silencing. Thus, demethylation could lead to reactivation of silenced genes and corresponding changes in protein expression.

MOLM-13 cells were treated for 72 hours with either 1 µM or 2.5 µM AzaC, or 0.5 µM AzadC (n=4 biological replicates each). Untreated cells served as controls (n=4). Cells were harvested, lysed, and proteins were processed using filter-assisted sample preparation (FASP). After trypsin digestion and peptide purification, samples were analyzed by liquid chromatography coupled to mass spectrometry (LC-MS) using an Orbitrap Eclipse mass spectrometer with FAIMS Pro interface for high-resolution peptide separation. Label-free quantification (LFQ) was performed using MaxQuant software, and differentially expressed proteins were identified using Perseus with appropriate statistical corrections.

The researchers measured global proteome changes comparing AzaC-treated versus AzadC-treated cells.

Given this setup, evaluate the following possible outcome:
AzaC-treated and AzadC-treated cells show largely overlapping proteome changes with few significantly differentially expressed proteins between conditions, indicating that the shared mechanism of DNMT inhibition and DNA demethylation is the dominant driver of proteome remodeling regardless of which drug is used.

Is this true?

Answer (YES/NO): NO